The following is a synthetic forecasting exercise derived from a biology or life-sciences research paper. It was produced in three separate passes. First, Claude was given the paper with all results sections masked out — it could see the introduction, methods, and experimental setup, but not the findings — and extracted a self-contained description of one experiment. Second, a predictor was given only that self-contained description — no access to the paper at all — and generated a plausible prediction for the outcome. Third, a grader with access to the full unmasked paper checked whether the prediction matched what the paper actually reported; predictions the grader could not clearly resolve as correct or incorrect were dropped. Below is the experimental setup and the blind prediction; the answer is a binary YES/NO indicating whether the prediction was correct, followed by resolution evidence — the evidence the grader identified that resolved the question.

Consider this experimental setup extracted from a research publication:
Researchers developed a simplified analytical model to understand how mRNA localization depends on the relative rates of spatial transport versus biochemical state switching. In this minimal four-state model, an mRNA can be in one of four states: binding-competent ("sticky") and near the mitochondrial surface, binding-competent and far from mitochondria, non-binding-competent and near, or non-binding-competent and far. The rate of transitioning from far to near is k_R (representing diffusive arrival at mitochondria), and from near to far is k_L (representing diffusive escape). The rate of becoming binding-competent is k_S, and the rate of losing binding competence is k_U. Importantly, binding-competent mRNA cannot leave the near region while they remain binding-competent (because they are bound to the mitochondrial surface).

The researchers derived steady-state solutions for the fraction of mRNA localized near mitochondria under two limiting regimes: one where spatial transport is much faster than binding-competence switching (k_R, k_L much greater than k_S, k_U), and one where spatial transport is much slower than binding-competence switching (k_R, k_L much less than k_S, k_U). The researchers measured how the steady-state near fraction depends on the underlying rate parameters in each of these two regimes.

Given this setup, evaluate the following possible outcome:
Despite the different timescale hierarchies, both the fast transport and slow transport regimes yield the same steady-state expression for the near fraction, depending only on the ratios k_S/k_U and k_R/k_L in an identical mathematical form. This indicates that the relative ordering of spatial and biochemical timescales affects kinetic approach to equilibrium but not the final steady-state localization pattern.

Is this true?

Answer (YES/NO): NO